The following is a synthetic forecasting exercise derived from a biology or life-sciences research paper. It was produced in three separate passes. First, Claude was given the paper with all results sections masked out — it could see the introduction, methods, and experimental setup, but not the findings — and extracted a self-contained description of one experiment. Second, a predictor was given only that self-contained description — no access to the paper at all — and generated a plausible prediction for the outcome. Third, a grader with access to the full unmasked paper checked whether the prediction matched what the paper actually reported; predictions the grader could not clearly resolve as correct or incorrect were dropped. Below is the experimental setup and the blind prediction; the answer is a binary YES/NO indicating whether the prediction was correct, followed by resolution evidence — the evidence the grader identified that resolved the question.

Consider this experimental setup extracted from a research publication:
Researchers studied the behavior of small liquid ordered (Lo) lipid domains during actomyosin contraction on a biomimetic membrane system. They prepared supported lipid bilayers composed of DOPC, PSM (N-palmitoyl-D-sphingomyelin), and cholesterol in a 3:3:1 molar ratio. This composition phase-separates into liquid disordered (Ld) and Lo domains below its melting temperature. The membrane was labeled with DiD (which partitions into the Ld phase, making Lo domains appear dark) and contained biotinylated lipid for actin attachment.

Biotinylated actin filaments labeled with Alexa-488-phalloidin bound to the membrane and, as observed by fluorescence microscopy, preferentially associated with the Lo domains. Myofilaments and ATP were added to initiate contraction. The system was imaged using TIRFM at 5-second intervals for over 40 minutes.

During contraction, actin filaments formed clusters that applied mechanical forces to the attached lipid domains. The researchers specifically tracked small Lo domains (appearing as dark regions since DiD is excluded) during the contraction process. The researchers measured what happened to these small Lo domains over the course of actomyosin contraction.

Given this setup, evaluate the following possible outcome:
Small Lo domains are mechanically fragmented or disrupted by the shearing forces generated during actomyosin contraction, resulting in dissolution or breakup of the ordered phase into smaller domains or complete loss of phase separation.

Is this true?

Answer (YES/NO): NO